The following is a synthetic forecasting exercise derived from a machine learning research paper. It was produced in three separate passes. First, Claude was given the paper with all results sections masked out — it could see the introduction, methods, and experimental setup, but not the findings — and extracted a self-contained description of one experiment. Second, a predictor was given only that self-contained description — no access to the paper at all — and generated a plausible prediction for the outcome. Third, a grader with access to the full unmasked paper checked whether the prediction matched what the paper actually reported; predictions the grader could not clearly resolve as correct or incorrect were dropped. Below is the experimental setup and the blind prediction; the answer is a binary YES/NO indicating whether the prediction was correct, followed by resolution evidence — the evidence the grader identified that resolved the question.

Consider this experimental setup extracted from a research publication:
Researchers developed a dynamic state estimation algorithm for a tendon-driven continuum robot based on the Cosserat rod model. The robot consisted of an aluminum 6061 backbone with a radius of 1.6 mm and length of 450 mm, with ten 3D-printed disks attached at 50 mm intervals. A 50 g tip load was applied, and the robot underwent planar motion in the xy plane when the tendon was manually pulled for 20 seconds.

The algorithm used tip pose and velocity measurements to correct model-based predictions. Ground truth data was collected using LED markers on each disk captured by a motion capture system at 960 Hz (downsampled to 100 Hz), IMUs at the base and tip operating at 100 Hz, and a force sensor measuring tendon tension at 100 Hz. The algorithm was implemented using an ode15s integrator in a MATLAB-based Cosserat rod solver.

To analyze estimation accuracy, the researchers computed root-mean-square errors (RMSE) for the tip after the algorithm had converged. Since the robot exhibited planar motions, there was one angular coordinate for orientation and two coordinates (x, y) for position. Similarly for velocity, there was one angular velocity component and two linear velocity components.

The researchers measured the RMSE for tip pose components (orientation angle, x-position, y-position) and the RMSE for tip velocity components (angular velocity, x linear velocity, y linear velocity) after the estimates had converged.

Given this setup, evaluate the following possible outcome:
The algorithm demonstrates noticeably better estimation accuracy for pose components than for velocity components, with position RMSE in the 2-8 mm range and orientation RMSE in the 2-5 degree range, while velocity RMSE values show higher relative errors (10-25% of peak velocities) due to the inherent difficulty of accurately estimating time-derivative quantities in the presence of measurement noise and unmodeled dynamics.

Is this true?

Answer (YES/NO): NO